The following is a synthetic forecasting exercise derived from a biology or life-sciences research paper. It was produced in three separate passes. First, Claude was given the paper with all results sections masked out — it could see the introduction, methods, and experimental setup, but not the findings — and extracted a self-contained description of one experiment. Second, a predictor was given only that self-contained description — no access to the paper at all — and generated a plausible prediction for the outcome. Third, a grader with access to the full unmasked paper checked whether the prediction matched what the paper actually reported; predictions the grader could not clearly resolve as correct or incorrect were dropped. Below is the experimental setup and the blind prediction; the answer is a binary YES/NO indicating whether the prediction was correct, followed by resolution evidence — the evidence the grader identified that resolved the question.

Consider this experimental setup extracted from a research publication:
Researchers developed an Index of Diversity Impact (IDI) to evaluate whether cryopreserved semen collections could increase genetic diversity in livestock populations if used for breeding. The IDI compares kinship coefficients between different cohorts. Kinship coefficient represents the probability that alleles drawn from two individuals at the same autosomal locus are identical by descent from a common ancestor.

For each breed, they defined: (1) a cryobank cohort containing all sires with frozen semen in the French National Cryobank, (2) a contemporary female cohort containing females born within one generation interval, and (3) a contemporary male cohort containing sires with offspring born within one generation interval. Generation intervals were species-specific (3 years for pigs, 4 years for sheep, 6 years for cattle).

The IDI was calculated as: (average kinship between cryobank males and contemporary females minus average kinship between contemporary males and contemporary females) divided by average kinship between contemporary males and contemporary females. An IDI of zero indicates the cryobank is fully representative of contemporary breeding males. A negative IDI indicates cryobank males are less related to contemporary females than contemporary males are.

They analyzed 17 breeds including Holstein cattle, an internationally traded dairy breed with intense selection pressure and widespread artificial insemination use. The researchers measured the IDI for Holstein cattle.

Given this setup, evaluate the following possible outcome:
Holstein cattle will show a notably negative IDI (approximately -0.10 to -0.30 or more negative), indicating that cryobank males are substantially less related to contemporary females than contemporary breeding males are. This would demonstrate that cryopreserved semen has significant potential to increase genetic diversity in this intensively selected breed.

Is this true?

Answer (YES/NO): YES